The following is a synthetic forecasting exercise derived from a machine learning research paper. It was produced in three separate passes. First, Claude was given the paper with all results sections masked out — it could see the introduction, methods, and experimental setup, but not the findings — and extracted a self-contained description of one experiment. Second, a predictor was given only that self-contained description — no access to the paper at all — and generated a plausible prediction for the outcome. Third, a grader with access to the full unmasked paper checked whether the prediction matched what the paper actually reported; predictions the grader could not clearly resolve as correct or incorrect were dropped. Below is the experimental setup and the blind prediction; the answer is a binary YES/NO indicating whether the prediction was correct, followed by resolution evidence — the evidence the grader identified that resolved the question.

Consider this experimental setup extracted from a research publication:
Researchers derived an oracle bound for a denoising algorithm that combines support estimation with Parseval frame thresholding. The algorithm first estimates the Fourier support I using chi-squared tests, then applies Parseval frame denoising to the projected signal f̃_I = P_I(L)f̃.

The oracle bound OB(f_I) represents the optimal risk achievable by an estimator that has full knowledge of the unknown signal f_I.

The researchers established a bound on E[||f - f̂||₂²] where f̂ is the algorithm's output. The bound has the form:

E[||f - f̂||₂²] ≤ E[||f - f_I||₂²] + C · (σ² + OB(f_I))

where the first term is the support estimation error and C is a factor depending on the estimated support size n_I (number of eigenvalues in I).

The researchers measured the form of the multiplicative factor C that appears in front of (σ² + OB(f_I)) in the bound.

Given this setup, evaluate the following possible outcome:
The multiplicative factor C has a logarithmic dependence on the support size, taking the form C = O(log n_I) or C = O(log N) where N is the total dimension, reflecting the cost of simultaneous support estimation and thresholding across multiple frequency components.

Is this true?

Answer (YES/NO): YES